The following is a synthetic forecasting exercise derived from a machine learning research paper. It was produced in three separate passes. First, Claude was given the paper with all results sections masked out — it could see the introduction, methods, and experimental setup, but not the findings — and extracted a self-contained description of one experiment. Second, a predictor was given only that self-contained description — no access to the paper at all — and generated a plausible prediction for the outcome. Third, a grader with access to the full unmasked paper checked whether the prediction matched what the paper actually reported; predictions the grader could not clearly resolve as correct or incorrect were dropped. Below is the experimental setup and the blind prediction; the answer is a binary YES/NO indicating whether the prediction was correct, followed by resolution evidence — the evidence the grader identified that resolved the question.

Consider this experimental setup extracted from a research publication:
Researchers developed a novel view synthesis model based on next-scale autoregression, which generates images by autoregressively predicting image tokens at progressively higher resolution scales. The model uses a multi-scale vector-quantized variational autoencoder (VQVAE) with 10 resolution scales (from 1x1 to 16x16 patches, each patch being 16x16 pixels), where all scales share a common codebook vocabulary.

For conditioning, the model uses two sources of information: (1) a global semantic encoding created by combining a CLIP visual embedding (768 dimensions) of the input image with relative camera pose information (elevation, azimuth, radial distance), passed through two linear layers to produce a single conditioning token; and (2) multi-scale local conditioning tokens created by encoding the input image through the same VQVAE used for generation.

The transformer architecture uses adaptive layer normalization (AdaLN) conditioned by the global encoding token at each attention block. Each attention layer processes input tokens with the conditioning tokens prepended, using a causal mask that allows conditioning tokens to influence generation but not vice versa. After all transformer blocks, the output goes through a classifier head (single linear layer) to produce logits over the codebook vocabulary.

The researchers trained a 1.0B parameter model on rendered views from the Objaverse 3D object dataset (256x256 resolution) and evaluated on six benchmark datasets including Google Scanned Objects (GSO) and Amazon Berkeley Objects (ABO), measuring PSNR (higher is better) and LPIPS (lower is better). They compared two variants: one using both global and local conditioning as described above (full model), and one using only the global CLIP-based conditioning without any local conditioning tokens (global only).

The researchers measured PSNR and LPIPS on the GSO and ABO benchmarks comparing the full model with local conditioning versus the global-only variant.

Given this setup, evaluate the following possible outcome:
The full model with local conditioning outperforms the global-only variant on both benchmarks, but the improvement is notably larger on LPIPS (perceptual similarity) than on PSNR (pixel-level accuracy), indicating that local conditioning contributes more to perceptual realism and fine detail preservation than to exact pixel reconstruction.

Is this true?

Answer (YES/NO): NO